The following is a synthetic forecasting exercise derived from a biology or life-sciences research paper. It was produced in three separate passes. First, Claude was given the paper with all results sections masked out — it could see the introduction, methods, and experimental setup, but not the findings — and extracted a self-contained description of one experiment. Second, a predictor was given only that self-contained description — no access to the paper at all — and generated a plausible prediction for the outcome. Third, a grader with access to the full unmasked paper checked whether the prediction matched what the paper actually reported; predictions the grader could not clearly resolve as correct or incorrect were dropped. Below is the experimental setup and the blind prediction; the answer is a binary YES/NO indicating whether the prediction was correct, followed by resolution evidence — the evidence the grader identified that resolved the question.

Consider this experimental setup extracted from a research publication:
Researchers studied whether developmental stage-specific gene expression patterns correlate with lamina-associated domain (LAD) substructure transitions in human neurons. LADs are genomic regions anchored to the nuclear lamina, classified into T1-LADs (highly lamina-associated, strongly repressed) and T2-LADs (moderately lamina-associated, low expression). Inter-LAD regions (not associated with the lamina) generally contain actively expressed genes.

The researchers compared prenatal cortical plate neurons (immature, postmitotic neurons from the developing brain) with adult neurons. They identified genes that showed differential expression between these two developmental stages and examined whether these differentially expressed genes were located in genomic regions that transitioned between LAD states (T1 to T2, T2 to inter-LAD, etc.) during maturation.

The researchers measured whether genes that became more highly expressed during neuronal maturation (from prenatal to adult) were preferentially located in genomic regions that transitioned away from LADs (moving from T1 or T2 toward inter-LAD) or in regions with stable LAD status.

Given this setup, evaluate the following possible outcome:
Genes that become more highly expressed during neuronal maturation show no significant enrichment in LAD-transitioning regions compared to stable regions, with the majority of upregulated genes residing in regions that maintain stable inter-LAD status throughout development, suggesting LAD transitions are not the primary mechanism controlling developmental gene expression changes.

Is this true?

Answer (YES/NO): NO